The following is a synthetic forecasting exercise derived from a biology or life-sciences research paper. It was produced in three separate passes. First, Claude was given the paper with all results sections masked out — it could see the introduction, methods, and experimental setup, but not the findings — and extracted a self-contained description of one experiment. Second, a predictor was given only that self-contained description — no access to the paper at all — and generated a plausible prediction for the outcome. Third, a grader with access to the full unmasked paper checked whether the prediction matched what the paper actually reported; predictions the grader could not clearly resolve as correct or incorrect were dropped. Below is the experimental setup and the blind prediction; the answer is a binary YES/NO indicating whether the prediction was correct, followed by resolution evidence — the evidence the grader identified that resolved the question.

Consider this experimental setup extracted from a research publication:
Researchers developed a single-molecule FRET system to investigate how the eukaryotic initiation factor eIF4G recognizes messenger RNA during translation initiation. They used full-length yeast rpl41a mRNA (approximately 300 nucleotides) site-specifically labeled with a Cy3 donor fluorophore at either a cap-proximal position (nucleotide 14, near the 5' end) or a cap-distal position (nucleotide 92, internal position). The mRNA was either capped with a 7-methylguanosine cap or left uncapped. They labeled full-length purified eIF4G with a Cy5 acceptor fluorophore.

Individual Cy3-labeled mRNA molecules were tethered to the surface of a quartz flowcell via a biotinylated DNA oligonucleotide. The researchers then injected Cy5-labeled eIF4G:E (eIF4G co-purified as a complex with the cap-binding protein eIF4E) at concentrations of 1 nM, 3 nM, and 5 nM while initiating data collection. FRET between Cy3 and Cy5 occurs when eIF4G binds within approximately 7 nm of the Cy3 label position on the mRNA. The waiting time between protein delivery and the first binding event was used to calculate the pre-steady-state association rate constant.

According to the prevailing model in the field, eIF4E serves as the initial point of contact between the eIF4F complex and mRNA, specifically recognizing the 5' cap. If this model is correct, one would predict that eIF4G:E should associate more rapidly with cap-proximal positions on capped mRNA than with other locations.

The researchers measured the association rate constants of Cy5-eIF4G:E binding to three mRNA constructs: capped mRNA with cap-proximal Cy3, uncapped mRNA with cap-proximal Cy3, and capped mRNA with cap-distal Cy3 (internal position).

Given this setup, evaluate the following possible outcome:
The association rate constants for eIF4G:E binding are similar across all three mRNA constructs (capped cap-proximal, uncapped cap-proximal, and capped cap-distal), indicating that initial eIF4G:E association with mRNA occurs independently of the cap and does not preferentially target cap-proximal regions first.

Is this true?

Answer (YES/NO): YES